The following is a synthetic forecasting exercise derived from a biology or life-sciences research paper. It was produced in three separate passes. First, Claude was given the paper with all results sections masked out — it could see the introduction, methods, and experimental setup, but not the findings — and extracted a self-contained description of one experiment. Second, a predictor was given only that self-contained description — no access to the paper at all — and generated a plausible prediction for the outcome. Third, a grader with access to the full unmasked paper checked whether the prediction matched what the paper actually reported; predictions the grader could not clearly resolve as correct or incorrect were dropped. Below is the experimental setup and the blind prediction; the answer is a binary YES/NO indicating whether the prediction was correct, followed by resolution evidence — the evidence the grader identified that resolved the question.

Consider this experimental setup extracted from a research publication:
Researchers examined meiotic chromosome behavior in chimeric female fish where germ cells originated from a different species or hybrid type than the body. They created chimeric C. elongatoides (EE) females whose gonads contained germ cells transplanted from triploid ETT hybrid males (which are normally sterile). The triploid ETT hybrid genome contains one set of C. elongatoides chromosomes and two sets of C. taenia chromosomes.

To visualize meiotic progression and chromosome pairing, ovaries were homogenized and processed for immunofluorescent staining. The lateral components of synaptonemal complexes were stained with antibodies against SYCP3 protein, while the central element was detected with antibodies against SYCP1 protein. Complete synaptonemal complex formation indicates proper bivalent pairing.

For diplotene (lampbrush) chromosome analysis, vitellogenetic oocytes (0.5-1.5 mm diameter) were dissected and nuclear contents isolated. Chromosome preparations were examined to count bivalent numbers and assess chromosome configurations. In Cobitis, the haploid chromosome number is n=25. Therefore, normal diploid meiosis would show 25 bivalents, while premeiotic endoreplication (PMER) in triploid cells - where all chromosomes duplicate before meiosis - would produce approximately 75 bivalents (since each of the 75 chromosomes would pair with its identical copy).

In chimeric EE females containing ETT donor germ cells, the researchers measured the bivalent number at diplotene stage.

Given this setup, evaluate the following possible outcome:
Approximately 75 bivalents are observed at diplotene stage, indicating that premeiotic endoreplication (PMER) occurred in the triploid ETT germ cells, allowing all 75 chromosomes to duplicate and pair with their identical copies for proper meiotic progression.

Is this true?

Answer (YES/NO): YES